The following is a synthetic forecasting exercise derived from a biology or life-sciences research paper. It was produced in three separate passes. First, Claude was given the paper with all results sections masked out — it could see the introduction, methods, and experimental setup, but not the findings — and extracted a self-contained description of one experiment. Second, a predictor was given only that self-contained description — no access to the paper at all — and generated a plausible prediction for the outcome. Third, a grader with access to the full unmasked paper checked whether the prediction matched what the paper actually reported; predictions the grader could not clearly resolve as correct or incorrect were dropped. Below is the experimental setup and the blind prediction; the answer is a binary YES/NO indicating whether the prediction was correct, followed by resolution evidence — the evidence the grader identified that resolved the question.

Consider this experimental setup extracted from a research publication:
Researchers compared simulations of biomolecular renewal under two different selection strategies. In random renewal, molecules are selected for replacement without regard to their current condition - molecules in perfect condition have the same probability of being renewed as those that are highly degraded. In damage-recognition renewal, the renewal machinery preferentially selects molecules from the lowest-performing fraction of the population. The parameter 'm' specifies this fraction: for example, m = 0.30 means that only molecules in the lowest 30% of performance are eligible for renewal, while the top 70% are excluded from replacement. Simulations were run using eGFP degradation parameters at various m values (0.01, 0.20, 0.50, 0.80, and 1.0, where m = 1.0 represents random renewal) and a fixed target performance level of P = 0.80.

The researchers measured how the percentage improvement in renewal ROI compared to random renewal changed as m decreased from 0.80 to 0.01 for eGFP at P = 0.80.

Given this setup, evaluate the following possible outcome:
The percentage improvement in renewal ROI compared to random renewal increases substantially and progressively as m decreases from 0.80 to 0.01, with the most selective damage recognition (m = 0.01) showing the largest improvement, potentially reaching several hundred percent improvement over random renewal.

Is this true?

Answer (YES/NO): NO